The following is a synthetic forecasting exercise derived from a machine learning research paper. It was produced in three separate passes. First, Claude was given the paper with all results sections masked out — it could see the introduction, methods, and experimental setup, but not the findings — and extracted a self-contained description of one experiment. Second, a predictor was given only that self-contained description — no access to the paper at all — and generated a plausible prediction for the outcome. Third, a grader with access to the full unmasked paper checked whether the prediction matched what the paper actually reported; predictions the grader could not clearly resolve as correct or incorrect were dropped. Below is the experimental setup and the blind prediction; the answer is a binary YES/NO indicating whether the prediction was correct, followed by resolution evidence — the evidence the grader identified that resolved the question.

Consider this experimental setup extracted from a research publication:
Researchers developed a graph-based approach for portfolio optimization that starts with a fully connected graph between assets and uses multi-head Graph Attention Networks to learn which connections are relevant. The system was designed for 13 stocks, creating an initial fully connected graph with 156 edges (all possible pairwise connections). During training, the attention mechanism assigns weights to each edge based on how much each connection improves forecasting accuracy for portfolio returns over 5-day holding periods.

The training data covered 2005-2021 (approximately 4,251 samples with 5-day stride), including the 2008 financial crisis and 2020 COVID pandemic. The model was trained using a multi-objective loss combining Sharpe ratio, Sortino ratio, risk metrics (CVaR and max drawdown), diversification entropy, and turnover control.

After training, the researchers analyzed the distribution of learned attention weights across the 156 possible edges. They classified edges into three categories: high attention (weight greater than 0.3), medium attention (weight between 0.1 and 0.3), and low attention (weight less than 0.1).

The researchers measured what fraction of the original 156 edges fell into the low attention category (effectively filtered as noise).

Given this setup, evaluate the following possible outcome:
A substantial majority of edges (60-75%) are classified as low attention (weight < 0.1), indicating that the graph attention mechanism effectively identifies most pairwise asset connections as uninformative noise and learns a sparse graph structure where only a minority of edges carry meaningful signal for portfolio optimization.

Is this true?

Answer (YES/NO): NO